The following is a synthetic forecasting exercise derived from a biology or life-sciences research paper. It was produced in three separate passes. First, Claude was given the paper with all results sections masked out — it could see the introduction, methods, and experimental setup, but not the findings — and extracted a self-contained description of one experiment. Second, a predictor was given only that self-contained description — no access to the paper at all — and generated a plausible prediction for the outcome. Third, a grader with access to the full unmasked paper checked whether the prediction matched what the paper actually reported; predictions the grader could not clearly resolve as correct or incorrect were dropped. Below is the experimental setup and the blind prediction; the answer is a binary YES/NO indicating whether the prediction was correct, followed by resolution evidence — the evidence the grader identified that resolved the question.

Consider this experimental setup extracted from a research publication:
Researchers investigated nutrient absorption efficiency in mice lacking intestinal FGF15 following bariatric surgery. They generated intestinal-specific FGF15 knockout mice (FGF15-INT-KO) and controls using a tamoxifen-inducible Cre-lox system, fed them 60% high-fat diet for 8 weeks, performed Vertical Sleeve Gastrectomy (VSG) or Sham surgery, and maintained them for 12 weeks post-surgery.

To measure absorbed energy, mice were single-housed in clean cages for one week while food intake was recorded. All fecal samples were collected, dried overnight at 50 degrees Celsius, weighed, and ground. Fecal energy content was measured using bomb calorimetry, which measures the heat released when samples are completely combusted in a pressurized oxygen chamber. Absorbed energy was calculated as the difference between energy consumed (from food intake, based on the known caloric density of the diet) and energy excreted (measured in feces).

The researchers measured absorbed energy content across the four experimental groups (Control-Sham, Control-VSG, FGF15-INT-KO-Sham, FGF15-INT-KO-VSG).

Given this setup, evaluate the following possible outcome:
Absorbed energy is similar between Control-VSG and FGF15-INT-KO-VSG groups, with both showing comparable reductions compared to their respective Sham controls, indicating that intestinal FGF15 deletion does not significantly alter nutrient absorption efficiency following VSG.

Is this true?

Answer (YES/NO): NO